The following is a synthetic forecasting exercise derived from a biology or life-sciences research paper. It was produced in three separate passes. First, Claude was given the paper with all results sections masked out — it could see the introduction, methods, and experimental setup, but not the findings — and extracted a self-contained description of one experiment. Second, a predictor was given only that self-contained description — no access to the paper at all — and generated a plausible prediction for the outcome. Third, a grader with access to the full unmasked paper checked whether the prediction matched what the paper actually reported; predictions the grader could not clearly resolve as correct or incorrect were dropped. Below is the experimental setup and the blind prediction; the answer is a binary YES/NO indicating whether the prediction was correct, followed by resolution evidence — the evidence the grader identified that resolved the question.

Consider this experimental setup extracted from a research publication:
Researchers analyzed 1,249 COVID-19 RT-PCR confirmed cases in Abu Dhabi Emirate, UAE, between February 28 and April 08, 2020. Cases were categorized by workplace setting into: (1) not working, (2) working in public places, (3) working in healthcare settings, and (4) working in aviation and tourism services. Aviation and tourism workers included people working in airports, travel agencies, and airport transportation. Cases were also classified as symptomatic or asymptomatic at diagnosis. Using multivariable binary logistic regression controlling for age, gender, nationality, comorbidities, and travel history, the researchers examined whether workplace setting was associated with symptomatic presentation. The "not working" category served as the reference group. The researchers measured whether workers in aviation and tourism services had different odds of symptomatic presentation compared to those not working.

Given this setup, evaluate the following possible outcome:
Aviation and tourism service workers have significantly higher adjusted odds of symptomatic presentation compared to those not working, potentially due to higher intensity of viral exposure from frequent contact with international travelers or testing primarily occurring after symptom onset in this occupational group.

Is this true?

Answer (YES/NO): YES